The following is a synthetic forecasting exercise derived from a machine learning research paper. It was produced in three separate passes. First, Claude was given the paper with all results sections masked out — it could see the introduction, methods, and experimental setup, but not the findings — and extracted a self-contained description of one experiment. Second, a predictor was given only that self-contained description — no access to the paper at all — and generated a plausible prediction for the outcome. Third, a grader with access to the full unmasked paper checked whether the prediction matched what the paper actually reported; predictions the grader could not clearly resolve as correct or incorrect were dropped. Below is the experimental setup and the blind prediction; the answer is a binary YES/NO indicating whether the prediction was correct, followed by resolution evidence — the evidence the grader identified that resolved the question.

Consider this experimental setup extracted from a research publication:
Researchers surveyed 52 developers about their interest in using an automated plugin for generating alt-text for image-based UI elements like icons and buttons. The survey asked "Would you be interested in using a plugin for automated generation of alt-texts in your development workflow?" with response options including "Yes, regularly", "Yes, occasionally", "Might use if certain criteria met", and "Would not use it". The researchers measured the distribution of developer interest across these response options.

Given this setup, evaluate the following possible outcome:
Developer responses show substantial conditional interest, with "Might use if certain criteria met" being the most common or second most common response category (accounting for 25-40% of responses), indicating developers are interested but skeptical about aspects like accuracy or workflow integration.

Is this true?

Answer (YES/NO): NO